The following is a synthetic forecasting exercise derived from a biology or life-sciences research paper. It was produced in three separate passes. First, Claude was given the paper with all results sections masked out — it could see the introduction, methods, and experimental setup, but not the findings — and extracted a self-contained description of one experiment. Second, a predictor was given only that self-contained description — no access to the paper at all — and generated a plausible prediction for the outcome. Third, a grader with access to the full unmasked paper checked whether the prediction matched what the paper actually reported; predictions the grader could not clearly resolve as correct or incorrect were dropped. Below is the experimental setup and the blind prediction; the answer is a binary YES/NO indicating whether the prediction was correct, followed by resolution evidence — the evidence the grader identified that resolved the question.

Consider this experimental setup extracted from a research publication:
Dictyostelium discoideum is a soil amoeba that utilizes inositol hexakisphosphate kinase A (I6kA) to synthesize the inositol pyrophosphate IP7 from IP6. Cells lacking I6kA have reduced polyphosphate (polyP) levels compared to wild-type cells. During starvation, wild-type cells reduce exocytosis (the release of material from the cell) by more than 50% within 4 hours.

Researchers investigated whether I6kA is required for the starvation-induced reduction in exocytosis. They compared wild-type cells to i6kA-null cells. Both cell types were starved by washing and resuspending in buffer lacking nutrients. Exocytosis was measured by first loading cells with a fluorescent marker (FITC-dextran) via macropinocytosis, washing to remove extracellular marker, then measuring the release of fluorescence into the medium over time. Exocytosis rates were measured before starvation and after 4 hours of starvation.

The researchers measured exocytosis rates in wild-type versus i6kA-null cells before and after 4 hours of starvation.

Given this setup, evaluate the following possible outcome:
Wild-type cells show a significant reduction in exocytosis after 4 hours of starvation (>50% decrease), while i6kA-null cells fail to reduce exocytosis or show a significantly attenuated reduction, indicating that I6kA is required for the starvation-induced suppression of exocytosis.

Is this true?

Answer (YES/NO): YES